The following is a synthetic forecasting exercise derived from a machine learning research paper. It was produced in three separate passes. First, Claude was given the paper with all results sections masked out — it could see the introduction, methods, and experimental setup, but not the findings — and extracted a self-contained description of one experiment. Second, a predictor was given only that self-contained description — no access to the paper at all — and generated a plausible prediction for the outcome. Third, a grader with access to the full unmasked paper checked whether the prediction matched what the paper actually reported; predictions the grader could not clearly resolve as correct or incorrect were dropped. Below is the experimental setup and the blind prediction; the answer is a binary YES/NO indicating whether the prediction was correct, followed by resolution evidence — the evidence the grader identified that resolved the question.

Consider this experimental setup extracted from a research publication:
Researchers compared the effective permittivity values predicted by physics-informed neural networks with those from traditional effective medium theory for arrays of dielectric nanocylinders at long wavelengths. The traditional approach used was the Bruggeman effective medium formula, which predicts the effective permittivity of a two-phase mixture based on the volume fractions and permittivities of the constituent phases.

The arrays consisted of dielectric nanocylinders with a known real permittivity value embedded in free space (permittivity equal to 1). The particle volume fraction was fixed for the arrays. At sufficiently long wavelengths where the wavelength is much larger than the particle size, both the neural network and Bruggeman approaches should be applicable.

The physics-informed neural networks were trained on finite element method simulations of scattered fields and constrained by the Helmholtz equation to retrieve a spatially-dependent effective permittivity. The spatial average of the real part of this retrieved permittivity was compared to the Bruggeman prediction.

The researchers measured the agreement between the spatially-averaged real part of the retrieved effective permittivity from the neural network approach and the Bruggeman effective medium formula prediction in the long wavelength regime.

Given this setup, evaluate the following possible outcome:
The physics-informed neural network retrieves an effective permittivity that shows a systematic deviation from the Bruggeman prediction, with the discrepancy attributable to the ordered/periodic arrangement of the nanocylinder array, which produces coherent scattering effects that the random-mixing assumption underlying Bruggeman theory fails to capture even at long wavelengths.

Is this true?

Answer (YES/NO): NO